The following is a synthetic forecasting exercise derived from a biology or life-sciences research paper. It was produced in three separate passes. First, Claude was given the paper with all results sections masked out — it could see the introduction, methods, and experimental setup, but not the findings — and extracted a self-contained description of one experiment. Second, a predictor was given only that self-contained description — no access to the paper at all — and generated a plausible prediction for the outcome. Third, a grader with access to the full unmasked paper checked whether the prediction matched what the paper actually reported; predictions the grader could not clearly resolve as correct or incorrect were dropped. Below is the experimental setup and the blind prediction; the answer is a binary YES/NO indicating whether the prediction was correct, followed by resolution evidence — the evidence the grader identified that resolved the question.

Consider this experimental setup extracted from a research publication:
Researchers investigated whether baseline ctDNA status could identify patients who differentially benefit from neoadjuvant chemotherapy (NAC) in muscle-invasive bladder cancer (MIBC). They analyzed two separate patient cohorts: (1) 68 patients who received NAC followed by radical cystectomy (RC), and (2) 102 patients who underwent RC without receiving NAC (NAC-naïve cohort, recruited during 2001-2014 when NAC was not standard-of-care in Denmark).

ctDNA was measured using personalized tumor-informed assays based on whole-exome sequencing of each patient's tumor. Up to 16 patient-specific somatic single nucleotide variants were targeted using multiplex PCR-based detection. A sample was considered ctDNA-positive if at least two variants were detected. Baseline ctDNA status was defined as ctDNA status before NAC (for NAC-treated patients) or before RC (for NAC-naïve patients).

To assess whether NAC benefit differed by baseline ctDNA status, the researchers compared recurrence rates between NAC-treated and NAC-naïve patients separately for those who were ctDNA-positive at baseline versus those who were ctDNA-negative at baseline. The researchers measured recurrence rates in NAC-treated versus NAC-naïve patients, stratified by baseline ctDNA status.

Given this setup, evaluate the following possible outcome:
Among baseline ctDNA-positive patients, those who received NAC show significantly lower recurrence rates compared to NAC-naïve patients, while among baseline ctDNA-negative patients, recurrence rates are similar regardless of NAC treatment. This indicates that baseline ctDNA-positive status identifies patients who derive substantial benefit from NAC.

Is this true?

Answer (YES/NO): NO